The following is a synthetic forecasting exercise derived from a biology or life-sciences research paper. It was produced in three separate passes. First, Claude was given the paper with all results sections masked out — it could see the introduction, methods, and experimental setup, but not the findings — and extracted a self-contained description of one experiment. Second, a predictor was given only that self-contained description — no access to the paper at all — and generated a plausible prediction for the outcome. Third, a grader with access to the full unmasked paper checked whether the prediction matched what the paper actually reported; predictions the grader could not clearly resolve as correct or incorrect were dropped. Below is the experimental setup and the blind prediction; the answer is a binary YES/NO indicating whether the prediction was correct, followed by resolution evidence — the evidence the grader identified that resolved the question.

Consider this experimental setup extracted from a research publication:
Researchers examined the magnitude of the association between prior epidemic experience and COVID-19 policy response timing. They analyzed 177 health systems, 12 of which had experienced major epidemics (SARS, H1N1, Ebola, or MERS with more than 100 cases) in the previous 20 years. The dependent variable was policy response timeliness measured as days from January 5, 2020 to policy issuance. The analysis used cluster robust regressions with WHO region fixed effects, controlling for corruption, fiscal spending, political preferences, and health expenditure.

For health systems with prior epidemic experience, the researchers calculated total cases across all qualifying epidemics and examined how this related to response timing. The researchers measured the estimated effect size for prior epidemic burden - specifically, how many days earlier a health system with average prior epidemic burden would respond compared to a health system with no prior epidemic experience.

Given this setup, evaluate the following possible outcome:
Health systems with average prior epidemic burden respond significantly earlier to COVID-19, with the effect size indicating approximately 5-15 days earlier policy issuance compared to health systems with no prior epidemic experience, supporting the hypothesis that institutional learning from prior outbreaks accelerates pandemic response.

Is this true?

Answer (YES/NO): NO